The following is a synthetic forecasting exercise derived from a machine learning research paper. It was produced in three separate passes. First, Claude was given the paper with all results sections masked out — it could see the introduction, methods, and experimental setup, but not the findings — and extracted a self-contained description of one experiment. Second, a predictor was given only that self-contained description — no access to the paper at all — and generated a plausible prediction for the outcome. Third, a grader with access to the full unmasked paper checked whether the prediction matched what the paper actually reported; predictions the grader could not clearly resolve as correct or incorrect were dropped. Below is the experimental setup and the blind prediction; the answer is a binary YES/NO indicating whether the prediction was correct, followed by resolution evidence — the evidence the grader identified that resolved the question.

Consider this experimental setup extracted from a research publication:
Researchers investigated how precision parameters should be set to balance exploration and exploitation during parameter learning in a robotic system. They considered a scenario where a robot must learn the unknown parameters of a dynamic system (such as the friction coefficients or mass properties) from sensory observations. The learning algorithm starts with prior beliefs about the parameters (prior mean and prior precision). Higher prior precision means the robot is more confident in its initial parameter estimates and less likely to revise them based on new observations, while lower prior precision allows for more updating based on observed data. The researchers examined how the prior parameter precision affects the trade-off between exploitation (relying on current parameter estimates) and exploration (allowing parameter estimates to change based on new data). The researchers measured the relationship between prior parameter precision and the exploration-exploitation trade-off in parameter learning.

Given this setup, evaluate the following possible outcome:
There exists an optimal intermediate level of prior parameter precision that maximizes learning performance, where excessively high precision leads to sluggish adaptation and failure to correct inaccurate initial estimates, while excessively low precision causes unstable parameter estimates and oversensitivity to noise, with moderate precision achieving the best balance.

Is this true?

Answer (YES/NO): NO